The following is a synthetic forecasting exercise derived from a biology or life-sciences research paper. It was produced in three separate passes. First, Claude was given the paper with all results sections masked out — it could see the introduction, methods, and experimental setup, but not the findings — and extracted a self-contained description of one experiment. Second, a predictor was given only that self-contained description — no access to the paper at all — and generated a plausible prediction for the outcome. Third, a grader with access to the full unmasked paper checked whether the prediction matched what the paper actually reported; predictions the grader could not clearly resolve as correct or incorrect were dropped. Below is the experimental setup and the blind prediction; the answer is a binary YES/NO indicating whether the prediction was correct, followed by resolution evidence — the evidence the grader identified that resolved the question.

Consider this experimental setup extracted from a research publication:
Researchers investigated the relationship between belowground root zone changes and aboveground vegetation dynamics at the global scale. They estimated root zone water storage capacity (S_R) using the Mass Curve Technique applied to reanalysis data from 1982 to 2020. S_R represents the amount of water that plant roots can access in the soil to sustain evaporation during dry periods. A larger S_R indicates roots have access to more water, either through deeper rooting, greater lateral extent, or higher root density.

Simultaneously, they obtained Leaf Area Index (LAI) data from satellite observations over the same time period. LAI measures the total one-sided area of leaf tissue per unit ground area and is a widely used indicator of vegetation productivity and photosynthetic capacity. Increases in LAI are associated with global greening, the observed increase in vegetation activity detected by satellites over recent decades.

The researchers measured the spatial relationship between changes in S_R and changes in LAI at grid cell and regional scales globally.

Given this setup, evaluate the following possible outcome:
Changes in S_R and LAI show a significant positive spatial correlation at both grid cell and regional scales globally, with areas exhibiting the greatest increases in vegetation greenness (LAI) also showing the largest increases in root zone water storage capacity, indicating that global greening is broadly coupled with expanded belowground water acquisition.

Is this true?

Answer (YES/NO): NO